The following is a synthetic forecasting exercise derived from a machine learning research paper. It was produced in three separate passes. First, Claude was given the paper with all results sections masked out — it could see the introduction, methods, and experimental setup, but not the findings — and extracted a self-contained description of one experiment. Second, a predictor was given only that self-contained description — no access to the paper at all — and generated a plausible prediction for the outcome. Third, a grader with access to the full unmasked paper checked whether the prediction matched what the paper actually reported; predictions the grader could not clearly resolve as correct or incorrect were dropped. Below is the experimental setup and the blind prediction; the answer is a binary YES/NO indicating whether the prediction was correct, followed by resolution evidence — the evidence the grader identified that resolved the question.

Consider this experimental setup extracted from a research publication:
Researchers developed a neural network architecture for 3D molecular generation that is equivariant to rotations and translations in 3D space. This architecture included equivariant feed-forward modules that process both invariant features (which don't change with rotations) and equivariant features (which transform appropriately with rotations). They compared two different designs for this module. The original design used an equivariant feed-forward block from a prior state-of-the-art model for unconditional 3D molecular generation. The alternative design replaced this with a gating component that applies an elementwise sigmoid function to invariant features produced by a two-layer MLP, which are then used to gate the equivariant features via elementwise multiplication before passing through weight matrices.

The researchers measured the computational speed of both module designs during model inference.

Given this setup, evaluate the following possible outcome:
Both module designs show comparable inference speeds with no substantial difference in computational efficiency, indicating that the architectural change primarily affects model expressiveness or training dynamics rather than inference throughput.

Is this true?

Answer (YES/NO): NO